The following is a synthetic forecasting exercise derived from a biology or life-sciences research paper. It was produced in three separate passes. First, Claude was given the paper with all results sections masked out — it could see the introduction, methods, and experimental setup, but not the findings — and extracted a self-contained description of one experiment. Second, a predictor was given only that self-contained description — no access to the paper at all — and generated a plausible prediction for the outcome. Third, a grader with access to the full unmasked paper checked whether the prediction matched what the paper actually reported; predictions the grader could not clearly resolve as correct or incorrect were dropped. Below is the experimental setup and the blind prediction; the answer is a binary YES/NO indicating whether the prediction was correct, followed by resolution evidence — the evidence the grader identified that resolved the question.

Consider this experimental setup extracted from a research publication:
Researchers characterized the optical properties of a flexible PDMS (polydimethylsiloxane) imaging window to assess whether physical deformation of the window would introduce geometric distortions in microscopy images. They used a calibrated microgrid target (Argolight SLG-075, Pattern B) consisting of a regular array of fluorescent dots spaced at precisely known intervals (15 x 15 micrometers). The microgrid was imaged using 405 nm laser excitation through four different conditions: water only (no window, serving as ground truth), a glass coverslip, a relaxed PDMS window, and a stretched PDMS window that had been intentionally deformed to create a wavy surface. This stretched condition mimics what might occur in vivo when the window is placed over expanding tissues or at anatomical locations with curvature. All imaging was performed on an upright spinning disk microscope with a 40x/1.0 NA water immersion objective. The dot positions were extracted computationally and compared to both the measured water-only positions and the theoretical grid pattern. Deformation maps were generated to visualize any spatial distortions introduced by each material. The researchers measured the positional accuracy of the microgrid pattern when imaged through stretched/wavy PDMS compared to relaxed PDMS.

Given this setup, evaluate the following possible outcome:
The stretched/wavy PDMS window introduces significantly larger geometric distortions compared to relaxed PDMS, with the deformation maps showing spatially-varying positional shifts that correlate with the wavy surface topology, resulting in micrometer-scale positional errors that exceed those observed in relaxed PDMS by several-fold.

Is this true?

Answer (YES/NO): NO